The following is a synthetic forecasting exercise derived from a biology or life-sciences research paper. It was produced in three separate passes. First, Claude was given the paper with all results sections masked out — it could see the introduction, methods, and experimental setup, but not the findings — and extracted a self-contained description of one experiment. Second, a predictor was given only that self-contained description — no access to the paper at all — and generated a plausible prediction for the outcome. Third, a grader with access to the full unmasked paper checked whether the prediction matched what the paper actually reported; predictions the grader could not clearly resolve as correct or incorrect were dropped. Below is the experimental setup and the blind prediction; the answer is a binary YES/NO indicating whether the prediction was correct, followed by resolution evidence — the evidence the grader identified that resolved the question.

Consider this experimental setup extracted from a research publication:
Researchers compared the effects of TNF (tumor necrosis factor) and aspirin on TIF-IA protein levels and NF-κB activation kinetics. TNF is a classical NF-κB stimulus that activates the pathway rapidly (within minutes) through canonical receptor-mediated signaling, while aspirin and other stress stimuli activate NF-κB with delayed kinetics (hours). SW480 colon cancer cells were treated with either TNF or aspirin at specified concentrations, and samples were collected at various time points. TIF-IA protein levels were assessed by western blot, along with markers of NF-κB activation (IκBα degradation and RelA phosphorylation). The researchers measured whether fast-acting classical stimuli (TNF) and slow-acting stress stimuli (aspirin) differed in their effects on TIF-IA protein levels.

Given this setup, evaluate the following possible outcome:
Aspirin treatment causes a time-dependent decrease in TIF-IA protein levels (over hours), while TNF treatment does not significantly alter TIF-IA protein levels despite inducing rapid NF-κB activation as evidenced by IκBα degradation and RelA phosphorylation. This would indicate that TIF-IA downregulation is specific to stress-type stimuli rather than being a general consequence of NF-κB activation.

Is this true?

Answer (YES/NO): YES